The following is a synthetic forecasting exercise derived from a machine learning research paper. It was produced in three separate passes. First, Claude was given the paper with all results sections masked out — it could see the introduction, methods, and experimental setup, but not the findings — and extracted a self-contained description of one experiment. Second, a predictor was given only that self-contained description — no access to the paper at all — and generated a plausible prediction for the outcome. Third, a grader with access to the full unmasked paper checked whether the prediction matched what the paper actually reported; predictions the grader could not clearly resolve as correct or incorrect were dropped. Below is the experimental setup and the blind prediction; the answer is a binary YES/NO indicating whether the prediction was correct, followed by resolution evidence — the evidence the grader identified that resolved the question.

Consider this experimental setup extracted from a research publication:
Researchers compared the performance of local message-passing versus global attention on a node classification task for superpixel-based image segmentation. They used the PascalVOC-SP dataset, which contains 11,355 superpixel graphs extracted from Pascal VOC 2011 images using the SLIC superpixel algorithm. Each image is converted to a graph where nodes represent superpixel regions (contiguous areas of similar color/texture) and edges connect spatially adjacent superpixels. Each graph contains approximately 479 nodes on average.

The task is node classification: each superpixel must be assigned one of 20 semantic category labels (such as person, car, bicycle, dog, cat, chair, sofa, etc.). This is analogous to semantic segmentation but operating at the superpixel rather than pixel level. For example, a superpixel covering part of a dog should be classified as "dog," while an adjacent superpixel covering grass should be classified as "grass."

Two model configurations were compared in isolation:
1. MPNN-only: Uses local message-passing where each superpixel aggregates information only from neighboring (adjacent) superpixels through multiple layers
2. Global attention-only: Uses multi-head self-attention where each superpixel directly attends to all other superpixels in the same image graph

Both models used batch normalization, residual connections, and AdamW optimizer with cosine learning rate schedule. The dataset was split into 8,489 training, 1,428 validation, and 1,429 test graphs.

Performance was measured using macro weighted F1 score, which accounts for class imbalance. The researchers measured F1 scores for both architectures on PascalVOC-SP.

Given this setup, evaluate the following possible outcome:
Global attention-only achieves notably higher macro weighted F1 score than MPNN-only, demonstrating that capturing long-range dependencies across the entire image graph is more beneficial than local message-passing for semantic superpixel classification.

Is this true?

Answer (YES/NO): NO